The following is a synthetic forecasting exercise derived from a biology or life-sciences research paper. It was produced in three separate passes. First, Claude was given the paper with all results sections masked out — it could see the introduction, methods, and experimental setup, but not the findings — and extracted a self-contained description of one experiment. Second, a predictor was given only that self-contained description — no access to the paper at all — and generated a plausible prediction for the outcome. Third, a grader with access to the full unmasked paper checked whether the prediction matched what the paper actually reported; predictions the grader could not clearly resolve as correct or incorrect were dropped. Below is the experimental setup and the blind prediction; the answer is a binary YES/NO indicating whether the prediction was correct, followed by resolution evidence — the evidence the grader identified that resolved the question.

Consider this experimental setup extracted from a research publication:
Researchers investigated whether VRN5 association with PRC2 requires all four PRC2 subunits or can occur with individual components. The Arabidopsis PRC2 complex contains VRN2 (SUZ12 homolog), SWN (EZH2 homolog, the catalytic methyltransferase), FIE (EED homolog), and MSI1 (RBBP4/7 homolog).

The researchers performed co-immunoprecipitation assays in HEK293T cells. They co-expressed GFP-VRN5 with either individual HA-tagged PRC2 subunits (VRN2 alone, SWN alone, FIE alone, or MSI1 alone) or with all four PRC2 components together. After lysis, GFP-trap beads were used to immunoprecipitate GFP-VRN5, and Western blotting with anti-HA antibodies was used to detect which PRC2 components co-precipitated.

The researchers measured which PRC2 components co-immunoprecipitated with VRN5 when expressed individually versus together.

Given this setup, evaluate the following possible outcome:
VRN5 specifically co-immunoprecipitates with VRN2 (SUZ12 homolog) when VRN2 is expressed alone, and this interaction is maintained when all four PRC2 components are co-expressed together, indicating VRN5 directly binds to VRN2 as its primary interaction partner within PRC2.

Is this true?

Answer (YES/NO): NO